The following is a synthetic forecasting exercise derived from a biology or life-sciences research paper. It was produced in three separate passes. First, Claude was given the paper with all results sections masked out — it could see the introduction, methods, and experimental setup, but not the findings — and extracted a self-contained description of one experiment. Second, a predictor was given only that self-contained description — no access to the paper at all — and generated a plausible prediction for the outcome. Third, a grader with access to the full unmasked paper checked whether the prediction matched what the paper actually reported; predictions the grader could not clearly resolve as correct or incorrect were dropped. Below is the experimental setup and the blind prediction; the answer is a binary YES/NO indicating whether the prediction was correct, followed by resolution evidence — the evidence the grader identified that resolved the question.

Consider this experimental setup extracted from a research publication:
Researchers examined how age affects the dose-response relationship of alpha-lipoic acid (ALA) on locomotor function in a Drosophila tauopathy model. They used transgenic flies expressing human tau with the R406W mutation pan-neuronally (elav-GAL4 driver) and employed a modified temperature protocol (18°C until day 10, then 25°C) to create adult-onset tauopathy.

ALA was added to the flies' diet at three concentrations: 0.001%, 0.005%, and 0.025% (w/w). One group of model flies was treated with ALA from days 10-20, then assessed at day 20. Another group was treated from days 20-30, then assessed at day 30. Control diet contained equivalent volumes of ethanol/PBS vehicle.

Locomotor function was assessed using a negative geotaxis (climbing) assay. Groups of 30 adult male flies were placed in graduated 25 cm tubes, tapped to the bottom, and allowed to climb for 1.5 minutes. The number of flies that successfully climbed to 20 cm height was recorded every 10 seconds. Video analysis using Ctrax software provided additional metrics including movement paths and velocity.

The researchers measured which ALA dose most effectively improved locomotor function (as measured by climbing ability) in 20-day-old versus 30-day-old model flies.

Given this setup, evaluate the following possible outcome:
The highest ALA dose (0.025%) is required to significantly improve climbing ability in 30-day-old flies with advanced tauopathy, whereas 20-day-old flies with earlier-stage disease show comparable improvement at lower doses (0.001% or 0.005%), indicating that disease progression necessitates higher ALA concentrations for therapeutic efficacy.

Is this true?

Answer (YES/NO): YES